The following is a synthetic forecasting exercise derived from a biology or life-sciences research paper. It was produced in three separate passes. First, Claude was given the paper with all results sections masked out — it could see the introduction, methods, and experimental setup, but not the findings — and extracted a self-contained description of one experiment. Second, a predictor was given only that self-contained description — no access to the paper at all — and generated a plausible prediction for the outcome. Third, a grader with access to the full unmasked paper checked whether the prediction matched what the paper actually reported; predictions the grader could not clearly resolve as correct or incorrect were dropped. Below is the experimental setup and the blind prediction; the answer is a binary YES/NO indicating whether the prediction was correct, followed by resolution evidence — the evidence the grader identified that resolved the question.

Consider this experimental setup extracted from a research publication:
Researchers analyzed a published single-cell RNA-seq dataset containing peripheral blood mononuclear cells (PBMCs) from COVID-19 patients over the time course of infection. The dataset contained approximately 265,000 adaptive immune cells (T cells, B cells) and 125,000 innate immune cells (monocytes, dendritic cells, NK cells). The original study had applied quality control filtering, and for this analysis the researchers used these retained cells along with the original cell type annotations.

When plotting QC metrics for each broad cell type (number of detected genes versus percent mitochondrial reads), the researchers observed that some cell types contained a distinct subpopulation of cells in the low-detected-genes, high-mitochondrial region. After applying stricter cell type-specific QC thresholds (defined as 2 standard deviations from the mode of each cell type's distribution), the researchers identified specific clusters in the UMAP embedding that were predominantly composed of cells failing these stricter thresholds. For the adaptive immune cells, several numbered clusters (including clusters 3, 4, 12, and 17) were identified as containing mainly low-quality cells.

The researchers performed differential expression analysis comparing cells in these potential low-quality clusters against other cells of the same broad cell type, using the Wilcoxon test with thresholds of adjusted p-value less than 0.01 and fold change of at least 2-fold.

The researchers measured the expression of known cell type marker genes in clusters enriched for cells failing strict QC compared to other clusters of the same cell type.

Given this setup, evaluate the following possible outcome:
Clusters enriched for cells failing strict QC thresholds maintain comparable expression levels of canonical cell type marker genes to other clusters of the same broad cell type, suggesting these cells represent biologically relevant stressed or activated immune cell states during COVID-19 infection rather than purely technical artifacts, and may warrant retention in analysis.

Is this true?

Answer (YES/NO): NO